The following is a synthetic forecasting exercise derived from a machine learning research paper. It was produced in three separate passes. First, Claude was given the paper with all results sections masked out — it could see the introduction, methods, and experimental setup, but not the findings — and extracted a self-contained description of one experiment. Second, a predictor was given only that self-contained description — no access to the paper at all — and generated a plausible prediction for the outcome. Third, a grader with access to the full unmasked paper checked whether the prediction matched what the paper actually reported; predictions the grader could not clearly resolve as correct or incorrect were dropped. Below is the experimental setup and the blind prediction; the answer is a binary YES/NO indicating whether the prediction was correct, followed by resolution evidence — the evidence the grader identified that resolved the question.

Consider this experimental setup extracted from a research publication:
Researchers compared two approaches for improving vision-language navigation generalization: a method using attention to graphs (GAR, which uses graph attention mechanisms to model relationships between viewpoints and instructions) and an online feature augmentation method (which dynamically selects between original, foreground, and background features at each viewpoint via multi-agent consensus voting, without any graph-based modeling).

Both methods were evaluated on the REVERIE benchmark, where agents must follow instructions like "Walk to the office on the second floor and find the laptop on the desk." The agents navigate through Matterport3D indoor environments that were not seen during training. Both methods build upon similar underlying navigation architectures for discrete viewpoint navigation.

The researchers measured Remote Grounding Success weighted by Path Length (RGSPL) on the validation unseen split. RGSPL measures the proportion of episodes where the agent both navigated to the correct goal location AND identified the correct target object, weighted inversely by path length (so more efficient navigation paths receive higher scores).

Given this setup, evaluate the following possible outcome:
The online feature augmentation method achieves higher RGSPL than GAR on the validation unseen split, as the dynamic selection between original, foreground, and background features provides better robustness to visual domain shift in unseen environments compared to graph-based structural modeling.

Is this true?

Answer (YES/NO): NO